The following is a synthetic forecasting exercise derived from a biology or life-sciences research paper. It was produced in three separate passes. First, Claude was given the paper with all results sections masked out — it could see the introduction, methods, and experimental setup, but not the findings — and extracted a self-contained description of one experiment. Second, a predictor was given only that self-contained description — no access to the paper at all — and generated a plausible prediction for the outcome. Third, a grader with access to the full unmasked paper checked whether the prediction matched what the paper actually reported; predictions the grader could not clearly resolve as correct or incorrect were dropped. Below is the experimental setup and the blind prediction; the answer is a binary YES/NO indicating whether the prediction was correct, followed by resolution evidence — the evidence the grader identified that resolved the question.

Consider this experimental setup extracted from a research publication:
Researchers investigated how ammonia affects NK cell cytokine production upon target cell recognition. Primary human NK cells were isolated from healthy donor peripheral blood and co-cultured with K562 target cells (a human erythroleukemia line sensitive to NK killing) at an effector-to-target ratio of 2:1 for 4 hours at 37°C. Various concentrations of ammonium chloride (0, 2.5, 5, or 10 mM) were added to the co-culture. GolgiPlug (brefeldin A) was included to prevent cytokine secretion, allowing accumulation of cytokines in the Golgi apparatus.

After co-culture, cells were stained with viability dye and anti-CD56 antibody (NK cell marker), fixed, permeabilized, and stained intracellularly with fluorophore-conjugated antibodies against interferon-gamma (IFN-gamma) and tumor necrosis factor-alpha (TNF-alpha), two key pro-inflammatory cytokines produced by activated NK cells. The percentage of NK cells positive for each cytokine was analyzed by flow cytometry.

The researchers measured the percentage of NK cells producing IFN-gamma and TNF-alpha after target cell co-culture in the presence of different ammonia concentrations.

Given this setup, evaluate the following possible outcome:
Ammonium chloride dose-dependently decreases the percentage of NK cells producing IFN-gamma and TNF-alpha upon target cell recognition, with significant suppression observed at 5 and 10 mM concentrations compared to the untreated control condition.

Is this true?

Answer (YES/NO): NO